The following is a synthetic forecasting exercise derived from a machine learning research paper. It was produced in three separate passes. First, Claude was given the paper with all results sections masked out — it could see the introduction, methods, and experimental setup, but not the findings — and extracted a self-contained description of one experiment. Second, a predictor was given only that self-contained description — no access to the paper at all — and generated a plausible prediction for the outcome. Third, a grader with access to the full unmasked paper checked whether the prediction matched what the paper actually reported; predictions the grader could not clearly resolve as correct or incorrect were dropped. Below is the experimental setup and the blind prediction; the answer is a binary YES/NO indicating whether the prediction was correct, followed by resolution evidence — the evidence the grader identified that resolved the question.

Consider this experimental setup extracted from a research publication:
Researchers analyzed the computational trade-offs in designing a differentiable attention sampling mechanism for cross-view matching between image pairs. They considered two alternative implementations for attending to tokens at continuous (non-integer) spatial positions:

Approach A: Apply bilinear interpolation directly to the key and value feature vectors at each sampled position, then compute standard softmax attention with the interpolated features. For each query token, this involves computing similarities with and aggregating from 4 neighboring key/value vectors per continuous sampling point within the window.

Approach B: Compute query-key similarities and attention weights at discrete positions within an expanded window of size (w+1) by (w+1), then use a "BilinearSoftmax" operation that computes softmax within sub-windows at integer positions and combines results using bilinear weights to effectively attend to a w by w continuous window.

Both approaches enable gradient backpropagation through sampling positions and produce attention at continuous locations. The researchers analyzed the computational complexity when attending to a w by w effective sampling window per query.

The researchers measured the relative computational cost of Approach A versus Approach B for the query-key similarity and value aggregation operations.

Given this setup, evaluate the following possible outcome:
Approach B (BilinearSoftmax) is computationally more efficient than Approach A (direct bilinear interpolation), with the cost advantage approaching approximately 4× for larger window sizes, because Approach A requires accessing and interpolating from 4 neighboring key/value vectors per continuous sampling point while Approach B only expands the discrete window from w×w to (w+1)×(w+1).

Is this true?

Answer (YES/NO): YES